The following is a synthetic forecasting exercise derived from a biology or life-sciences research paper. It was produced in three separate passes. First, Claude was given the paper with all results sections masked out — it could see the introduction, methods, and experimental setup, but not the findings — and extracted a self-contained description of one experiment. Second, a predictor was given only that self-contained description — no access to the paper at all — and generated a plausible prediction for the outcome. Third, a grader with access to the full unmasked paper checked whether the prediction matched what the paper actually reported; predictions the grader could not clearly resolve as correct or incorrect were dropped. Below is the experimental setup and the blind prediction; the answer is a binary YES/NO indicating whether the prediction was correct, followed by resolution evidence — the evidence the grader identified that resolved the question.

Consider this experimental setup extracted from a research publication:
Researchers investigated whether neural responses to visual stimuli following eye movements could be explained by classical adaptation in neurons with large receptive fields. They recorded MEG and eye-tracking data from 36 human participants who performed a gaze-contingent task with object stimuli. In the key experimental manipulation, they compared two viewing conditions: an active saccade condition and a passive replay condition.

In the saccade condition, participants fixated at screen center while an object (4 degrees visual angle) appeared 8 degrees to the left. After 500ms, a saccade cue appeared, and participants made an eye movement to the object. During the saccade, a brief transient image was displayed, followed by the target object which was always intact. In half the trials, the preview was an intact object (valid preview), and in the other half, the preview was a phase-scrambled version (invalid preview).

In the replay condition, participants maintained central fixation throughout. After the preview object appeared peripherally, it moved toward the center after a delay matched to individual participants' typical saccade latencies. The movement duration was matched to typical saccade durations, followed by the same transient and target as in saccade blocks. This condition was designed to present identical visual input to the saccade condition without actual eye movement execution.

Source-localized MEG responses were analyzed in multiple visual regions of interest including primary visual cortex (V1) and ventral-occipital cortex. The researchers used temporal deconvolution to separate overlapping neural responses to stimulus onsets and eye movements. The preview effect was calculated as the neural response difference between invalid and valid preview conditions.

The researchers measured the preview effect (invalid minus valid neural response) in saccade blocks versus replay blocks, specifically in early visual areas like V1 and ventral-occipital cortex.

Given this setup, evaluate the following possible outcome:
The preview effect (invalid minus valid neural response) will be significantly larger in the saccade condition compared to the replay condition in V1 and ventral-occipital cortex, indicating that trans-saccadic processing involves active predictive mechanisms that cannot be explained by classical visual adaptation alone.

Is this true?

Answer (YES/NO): YES